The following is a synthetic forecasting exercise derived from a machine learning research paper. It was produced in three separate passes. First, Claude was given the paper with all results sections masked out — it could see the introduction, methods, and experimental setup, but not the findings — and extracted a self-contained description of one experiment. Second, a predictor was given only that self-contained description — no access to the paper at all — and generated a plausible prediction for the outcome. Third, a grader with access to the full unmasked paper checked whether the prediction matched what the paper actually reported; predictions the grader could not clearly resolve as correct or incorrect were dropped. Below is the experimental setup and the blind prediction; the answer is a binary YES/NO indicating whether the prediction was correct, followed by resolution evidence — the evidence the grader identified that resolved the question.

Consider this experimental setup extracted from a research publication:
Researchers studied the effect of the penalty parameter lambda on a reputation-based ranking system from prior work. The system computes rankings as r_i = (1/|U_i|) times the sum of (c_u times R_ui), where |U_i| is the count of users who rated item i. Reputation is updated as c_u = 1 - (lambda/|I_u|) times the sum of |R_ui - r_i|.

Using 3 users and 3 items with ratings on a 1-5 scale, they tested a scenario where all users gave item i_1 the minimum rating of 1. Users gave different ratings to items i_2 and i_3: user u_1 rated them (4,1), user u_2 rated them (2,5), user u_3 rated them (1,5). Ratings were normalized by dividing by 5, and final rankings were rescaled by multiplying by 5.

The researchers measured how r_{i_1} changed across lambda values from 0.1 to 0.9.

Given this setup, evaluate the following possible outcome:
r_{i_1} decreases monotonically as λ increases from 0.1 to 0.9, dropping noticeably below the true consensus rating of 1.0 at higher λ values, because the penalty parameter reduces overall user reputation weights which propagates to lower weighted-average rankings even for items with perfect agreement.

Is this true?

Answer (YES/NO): YES